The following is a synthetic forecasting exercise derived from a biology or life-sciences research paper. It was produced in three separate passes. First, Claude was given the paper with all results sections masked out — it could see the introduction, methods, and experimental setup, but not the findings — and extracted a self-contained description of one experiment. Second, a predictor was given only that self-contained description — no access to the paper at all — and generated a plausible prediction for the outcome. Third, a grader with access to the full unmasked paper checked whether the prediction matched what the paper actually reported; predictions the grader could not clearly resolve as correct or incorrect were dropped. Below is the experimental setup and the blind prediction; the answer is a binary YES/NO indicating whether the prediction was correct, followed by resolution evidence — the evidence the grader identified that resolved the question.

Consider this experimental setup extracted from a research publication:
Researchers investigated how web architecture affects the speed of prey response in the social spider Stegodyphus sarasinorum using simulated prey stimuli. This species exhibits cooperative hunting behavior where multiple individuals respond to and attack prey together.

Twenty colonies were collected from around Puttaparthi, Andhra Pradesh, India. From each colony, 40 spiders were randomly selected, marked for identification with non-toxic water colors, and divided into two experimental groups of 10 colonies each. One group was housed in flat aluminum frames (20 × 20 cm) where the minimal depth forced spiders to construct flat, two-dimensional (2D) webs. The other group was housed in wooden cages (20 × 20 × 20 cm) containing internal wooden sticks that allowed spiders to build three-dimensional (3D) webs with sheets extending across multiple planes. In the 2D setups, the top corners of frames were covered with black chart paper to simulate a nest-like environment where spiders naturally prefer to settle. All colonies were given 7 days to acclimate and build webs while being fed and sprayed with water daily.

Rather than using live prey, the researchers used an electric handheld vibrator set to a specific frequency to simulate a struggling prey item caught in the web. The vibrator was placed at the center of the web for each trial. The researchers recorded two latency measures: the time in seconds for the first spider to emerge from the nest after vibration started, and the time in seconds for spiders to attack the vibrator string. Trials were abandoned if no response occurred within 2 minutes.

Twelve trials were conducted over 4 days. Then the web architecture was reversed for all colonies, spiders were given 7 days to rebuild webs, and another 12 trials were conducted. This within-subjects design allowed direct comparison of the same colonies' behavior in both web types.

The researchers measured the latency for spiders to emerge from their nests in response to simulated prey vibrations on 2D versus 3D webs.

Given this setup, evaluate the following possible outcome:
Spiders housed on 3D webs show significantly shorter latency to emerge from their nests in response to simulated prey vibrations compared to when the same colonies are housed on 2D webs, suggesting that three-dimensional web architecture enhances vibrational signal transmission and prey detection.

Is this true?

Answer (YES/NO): NO